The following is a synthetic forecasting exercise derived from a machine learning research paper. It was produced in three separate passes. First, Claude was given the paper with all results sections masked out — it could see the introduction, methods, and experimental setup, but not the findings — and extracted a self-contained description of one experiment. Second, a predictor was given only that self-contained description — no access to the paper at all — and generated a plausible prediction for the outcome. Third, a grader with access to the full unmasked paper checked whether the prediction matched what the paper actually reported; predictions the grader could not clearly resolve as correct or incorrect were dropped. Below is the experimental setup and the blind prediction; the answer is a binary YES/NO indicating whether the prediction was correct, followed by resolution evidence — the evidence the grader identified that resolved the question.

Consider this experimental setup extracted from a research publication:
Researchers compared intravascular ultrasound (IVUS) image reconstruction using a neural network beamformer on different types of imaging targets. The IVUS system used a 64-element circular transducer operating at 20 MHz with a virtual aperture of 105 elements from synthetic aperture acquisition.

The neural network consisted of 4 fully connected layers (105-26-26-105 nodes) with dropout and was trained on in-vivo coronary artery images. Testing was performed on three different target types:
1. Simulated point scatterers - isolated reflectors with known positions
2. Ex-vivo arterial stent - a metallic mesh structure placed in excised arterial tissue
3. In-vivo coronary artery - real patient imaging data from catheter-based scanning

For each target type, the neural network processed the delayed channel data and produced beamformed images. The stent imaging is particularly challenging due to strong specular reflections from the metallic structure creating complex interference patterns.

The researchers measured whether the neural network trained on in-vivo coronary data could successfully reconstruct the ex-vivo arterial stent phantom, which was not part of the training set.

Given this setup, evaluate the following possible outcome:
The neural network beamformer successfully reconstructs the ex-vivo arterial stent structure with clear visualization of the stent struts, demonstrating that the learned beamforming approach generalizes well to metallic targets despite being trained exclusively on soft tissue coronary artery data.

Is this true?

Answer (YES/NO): YES